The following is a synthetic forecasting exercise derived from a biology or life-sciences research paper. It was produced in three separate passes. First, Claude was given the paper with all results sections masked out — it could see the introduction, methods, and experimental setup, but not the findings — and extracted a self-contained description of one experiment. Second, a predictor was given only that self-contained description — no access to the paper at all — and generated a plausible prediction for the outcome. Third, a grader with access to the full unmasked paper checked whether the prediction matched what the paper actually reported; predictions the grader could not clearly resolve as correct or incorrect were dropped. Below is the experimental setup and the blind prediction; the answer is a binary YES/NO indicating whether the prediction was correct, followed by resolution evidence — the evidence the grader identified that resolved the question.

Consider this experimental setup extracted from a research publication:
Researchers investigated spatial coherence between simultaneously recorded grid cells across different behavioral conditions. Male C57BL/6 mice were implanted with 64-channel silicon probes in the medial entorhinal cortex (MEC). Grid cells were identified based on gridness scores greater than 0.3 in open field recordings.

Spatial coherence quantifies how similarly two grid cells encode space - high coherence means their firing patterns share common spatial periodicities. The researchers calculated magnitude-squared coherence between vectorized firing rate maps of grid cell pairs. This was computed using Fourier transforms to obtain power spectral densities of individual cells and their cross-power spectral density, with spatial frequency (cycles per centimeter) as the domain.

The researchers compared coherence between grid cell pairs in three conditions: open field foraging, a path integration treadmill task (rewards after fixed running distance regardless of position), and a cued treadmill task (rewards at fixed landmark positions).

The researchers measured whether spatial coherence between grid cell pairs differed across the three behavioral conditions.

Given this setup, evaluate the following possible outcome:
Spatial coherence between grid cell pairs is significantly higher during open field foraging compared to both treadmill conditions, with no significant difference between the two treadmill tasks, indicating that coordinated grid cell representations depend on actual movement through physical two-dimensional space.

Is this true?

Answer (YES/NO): NO